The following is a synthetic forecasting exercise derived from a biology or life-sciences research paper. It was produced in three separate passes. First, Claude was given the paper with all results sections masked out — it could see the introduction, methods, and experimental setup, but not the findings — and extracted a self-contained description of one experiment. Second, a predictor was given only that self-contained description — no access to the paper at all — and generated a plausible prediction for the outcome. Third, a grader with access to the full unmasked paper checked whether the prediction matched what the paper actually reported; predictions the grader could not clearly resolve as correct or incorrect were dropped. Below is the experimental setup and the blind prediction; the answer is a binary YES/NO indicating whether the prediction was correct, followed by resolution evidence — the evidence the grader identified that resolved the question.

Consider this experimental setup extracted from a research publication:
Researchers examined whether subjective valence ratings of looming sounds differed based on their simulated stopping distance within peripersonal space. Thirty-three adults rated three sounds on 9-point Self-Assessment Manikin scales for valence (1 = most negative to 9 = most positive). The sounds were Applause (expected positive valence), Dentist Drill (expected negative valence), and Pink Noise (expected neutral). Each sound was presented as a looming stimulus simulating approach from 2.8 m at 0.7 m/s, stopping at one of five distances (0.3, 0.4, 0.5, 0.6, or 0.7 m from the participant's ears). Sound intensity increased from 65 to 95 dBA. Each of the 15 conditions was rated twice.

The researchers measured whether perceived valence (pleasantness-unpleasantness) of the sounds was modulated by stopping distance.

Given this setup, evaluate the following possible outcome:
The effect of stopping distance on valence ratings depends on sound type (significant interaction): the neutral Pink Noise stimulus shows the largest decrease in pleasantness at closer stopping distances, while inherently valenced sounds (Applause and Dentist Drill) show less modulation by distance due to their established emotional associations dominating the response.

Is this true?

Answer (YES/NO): NO